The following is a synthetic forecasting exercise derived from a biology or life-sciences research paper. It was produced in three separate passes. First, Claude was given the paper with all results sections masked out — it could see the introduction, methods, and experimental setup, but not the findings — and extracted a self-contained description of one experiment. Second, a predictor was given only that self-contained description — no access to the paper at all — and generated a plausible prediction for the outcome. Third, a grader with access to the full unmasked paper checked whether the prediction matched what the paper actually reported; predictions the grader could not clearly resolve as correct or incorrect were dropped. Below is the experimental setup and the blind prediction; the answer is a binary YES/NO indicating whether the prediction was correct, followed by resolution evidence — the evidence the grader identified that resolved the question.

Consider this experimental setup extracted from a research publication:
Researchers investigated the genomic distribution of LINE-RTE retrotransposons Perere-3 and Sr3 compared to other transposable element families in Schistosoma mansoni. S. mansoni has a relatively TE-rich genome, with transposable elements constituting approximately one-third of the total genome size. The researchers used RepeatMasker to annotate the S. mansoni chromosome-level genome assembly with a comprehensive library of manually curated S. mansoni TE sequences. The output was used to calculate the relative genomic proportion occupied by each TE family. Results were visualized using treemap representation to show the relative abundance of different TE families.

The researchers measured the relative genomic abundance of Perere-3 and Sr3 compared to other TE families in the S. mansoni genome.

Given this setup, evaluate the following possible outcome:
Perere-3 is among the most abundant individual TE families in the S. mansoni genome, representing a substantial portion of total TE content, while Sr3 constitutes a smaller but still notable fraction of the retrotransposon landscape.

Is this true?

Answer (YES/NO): NO